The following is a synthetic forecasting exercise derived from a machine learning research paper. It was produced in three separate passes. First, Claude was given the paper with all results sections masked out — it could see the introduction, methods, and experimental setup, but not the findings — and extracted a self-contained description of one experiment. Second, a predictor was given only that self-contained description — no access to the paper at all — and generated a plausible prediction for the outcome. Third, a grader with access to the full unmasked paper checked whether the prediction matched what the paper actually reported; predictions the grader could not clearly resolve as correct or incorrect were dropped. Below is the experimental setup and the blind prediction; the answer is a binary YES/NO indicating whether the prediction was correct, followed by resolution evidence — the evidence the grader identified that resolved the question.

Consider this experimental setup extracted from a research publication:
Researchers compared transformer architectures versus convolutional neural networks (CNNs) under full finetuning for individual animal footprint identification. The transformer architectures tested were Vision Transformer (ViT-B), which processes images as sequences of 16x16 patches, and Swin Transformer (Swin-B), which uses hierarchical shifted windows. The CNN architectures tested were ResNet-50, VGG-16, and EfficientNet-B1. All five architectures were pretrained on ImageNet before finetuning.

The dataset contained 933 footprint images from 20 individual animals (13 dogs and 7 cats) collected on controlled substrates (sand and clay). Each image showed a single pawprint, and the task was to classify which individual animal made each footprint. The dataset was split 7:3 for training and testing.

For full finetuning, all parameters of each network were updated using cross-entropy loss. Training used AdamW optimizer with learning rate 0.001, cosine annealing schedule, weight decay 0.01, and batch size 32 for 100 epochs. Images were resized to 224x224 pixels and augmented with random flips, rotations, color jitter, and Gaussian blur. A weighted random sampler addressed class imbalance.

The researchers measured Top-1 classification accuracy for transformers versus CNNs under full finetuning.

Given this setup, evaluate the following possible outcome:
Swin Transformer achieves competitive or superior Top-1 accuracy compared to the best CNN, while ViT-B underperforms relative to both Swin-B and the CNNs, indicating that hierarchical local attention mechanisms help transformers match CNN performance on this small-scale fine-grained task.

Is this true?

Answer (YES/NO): NO